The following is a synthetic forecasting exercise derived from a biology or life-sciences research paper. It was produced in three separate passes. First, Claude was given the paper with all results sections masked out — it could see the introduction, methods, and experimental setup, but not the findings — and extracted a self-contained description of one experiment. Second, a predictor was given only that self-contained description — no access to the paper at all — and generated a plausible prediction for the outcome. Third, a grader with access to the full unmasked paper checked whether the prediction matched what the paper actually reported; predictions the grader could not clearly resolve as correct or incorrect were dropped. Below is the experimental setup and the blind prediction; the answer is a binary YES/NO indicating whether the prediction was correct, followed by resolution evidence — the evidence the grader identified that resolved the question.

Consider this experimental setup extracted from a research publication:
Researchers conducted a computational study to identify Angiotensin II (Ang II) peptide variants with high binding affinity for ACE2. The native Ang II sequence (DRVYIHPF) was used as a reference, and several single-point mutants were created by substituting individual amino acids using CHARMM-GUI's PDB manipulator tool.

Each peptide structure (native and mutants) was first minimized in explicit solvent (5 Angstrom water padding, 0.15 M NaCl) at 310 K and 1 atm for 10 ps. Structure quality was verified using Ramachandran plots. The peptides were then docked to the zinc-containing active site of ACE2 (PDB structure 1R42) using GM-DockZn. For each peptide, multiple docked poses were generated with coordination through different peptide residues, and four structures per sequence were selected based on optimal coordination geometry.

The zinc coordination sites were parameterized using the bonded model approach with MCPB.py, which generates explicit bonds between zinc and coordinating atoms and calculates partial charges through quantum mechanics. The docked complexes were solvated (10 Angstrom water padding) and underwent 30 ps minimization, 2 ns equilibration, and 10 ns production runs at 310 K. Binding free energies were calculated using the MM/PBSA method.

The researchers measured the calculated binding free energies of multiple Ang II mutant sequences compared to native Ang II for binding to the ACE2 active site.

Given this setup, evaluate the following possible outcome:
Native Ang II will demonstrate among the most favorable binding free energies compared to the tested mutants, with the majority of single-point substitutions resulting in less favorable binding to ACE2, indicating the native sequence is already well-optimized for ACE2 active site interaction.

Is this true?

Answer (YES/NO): YES